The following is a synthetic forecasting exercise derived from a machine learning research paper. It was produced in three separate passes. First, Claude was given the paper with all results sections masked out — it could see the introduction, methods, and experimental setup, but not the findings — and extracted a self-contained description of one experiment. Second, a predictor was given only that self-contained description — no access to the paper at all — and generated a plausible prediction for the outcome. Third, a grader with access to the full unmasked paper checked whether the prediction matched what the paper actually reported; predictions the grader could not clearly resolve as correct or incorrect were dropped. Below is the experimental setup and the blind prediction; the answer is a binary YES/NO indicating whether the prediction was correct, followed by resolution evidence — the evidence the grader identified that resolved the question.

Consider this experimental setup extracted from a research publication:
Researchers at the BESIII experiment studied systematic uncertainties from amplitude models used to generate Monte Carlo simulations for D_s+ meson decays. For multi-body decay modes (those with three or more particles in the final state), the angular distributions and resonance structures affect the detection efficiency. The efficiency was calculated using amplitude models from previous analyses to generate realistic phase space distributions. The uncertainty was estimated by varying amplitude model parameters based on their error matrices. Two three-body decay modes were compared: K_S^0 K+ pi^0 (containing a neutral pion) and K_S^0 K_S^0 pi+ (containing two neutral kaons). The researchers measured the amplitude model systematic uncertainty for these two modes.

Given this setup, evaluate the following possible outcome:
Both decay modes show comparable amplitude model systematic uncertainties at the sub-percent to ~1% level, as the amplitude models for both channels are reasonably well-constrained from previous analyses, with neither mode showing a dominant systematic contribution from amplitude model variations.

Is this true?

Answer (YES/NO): YES